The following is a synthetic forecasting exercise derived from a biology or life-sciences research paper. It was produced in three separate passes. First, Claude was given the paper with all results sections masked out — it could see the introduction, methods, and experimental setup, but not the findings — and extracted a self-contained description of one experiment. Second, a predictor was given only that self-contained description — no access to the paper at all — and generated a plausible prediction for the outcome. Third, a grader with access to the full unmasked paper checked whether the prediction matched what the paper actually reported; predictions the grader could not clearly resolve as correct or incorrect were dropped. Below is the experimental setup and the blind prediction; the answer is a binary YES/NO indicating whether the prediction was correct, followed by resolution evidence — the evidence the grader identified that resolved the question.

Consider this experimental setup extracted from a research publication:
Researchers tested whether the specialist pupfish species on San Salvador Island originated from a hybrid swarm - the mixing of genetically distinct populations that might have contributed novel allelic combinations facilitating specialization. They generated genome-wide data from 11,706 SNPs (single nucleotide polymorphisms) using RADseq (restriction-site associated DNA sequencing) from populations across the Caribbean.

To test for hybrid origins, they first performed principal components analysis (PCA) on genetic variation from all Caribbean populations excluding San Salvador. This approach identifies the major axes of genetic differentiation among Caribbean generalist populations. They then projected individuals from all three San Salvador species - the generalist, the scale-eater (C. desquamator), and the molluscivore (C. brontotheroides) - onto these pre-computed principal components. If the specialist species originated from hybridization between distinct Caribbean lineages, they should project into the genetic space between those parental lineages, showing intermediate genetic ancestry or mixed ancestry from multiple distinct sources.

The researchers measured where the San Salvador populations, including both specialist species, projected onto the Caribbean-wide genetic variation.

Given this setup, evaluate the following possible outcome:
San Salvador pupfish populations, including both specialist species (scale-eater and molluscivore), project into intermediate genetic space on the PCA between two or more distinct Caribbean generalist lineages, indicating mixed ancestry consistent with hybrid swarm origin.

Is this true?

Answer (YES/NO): NO